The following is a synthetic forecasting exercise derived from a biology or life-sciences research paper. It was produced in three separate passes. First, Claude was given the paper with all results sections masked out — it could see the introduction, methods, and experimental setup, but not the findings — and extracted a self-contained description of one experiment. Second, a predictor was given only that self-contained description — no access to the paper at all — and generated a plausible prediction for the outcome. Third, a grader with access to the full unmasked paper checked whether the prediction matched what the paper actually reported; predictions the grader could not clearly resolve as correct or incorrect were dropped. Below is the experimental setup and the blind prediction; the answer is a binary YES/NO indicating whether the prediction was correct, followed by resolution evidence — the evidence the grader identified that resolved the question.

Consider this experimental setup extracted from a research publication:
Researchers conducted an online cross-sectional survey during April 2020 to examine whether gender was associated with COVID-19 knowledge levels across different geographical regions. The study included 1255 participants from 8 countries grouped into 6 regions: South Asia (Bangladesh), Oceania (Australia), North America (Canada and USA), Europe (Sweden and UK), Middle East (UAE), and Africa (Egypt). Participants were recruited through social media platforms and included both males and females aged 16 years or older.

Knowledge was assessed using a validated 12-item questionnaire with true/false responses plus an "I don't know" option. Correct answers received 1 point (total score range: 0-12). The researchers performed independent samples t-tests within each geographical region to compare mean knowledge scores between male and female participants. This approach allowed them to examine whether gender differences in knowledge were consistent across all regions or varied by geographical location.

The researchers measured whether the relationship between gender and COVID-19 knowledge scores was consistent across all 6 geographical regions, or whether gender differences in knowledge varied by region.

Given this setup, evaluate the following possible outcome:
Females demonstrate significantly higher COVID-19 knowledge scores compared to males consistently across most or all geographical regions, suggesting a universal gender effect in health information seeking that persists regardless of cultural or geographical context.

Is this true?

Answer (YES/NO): NO